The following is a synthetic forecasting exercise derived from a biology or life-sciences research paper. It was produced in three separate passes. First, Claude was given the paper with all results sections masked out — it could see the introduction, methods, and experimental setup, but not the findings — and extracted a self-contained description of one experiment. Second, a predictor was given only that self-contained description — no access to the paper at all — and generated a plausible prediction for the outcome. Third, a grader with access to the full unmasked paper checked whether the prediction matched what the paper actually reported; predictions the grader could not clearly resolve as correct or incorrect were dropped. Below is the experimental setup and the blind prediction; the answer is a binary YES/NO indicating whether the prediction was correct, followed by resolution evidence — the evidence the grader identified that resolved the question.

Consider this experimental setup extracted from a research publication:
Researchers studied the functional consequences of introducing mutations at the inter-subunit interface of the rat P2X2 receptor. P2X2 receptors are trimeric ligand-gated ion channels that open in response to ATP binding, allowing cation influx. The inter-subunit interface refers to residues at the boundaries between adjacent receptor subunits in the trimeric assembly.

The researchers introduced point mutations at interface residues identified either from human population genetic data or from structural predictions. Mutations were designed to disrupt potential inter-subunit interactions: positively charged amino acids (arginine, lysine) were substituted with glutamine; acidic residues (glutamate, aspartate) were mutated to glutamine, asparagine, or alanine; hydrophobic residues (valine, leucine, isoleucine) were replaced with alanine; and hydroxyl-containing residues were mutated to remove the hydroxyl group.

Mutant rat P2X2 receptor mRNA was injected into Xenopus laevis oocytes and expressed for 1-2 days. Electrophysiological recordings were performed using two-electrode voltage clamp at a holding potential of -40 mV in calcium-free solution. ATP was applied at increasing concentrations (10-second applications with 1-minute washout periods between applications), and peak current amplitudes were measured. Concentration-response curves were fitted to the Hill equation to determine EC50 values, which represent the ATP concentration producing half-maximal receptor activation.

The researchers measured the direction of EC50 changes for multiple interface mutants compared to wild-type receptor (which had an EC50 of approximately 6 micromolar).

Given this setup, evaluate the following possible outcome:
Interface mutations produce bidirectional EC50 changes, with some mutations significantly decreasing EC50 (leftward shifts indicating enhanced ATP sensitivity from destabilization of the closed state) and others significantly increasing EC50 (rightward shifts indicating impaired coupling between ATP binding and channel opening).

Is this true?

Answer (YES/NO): YES